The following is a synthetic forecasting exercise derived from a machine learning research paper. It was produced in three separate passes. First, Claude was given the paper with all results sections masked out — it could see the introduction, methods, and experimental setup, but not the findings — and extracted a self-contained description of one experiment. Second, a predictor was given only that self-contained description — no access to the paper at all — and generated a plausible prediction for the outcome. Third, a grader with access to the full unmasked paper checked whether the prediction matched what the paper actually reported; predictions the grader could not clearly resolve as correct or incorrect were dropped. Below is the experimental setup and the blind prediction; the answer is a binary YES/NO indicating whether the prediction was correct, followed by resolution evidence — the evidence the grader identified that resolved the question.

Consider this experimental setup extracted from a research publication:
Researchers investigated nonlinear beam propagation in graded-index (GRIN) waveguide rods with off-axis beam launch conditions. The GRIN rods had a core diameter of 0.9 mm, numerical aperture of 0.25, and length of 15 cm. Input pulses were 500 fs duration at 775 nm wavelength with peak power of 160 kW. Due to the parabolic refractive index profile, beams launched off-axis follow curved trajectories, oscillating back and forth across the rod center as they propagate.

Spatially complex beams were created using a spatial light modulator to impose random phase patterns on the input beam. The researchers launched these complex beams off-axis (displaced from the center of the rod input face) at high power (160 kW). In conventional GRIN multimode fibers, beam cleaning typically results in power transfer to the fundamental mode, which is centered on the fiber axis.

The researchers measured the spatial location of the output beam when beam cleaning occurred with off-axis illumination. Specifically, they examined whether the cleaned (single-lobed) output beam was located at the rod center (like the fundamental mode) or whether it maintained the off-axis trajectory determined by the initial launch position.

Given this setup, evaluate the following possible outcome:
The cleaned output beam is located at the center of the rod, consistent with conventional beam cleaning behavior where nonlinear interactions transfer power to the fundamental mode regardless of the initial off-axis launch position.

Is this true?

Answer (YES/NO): NO